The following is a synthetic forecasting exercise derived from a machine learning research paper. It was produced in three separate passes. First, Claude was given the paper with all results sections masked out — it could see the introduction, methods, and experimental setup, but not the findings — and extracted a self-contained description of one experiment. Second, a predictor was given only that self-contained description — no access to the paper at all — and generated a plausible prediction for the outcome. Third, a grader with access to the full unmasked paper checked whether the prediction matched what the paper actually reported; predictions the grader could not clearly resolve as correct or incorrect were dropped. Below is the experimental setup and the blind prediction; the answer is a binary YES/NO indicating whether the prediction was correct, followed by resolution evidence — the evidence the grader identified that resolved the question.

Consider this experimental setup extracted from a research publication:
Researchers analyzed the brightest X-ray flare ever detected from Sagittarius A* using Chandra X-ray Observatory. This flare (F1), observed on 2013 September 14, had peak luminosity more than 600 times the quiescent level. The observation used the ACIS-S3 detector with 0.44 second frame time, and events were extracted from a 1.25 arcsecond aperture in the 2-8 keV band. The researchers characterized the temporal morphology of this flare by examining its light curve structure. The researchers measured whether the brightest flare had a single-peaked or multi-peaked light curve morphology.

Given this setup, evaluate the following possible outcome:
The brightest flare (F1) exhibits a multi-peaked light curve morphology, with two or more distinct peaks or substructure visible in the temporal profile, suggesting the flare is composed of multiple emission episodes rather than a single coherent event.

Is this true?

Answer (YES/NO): YES